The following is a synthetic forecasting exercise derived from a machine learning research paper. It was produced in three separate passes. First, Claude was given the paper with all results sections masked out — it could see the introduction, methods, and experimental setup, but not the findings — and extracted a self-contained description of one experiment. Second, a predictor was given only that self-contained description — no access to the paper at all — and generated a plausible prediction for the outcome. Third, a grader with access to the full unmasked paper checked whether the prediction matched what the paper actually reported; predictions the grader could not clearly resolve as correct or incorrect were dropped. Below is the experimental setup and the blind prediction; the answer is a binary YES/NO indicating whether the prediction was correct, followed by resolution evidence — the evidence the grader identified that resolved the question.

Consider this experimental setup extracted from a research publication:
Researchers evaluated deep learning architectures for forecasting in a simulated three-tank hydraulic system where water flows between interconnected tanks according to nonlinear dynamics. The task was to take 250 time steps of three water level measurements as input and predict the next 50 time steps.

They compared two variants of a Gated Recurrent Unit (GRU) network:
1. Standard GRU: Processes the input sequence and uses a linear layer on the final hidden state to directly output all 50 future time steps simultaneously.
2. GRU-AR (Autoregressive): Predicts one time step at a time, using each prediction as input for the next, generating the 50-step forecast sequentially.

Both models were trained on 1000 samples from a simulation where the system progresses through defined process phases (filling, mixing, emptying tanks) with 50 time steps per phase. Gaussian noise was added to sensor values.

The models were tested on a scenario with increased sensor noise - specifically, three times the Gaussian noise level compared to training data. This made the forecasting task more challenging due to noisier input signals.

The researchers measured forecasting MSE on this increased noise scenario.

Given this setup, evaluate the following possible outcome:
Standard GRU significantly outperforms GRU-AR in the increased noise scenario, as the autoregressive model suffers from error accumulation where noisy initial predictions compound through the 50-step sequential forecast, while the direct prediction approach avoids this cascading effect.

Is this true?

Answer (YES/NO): NO